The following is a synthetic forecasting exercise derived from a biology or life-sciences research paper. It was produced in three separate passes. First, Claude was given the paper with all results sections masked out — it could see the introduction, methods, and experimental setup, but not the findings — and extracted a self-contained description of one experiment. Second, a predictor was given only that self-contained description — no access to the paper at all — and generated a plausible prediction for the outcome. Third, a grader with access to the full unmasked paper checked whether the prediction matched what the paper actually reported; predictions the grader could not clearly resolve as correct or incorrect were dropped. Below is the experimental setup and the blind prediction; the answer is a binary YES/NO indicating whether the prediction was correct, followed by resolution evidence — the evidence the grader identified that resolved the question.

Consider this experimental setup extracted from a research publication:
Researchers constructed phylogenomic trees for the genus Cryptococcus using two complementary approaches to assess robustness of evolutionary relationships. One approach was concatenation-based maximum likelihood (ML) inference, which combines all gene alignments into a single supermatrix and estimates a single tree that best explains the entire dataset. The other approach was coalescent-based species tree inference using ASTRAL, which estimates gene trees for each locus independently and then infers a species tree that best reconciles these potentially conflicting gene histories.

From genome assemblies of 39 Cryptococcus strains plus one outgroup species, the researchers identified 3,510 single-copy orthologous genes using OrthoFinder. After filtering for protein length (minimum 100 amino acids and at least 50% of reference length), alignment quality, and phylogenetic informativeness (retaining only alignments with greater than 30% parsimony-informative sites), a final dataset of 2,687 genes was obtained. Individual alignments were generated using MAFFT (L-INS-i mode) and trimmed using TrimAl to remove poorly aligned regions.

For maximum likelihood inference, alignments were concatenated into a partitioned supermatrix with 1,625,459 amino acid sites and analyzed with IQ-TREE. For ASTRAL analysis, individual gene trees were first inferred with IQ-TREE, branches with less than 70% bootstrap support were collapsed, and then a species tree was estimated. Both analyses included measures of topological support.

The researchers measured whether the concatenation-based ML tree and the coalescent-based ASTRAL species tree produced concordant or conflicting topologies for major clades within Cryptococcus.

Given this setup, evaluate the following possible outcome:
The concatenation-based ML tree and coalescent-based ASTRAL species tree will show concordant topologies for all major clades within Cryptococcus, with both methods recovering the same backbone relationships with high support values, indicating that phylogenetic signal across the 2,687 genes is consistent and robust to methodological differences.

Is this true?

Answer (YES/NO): NO